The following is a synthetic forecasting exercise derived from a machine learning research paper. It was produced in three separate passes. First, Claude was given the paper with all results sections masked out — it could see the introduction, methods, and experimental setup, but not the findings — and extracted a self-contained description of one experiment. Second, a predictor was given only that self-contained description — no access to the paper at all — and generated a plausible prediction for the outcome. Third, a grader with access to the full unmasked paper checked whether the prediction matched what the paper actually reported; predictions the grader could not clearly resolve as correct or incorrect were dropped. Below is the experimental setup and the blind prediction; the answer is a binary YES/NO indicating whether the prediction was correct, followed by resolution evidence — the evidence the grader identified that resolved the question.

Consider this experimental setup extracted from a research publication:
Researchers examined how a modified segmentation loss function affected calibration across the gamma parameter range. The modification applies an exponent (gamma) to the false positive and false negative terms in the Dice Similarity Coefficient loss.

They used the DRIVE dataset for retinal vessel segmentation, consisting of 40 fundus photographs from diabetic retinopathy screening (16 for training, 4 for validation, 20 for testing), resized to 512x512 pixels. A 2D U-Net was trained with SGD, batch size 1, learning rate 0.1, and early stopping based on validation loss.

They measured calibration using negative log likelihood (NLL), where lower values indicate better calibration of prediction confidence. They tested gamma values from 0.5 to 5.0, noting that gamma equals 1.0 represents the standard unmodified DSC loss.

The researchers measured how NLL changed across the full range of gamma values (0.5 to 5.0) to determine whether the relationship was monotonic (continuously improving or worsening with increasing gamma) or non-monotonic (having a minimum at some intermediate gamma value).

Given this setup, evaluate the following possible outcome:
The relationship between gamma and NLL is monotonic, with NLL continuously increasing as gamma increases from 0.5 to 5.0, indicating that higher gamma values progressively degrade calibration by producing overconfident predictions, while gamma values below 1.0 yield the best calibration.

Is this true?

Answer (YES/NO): NO